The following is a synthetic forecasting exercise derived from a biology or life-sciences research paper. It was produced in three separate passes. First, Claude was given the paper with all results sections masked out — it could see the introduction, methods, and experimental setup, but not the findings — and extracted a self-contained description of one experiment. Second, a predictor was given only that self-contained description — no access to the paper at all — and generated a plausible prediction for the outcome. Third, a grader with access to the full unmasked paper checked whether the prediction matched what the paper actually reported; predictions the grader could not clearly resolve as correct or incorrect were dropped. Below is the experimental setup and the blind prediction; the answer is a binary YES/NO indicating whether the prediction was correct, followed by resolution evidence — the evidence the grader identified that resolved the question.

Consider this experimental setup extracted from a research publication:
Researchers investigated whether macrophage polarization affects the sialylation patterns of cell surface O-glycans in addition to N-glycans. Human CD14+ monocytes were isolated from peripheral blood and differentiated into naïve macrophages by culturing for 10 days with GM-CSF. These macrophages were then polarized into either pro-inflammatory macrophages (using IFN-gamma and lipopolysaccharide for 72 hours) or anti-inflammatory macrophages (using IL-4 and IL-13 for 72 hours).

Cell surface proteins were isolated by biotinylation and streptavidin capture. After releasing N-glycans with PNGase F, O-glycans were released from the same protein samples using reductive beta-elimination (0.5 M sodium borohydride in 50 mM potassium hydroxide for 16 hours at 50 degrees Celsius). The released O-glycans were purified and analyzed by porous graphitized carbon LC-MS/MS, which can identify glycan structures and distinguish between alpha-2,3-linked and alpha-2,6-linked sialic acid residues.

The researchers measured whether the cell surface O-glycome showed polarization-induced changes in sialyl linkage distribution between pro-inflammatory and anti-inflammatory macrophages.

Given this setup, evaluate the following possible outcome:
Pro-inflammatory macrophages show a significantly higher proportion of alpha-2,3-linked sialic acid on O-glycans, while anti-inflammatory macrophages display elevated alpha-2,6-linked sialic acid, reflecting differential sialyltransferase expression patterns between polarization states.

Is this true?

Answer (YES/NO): NO